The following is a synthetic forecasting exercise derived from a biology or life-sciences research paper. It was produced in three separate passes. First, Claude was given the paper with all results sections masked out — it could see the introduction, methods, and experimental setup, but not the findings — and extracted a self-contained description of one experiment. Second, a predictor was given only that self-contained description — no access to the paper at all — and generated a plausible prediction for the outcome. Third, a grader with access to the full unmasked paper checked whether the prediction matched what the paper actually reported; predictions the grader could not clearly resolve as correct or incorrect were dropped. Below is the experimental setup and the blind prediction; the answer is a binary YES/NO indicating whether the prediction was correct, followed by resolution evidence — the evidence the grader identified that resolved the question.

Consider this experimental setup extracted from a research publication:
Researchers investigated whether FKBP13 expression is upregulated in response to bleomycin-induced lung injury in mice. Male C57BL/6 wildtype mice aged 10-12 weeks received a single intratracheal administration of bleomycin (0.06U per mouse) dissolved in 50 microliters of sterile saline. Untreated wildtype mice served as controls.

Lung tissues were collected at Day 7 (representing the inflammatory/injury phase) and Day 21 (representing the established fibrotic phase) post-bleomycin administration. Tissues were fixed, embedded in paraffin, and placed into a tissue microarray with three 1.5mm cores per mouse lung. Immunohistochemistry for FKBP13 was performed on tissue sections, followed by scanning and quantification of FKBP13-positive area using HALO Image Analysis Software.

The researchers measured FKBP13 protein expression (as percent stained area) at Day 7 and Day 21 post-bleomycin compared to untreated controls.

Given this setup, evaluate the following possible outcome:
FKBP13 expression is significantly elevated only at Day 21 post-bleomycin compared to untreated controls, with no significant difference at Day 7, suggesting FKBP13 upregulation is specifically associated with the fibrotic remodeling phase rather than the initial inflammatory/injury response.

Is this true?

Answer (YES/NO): NO